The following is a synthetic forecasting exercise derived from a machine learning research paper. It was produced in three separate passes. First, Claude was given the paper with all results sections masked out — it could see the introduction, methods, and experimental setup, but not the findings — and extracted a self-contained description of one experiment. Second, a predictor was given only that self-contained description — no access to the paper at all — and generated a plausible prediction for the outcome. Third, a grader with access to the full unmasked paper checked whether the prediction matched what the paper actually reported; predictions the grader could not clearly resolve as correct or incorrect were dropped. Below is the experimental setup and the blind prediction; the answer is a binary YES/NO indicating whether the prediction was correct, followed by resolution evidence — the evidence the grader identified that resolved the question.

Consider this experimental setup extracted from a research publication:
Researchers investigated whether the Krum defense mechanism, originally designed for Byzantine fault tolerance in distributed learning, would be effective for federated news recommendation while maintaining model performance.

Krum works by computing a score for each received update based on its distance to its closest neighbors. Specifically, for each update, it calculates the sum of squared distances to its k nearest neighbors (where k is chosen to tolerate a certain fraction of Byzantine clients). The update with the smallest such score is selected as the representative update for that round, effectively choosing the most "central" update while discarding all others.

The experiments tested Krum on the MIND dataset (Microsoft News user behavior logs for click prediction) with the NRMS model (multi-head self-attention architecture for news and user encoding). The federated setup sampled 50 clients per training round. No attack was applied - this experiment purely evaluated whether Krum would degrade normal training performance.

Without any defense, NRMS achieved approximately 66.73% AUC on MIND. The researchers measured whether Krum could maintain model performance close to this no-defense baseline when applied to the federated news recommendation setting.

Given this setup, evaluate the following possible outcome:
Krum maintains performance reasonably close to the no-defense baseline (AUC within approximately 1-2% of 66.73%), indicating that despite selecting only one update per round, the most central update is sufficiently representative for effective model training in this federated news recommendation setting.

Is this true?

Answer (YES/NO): NO